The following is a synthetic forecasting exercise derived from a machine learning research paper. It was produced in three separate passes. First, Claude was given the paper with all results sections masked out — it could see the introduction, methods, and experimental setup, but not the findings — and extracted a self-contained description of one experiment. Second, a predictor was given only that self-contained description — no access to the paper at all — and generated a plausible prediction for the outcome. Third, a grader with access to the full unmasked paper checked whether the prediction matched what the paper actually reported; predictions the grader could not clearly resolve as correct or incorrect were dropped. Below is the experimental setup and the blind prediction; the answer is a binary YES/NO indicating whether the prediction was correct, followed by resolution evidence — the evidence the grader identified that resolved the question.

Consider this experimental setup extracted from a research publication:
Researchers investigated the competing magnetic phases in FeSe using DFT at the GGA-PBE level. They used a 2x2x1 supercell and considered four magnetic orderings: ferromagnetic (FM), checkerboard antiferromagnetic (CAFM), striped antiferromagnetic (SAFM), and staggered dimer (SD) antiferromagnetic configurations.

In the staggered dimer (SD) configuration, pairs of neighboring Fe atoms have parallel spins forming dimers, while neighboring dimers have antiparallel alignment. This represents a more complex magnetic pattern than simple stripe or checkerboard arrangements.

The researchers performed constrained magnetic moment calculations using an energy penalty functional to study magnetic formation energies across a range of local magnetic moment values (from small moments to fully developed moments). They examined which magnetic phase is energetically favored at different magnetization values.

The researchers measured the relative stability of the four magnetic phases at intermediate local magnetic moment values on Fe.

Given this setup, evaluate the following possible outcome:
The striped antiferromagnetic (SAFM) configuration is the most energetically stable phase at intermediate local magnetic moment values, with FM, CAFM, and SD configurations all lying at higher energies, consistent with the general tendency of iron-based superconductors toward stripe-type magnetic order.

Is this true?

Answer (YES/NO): NO